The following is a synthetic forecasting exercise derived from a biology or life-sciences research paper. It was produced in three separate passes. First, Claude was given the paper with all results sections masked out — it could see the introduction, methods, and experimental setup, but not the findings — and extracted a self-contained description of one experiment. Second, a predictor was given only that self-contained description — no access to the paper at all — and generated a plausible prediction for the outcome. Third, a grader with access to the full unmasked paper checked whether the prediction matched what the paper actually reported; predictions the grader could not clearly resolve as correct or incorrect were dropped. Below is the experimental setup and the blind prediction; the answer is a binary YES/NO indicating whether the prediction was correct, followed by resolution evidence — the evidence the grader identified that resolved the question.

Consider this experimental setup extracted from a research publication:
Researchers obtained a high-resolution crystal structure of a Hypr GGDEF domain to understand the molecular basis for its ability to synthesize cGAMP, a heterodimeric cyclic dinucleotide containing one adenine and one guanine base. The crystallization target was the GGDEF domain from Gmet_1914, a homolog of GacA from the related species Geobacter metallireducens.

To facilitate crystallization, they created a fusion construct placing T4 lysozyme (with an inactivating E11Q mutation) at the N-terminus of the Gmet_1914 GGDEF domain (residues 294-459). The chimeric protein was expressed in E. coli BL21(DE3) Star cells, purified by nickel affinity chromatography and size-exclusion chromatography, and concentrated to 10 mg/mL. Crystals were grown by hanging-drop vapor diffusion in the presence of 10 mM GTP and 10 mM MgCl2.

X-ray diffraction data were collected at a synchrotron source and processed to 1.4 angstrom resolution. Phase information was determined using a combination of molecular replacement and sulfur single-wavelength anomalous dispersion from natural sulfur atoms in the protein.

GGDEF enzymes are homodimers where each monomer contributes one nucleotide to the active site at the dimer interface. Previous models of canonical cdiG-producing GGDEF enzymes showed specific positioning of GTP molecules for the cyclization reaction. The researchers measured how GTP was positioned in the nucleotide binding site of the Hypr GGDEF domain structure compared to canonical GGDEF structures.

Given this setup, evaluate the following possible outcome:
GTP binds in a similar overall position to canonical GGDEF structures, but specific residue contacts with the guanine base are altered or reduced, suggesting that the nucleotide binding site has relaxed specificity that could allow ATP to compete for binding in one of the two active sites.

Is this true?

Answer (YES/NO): NO